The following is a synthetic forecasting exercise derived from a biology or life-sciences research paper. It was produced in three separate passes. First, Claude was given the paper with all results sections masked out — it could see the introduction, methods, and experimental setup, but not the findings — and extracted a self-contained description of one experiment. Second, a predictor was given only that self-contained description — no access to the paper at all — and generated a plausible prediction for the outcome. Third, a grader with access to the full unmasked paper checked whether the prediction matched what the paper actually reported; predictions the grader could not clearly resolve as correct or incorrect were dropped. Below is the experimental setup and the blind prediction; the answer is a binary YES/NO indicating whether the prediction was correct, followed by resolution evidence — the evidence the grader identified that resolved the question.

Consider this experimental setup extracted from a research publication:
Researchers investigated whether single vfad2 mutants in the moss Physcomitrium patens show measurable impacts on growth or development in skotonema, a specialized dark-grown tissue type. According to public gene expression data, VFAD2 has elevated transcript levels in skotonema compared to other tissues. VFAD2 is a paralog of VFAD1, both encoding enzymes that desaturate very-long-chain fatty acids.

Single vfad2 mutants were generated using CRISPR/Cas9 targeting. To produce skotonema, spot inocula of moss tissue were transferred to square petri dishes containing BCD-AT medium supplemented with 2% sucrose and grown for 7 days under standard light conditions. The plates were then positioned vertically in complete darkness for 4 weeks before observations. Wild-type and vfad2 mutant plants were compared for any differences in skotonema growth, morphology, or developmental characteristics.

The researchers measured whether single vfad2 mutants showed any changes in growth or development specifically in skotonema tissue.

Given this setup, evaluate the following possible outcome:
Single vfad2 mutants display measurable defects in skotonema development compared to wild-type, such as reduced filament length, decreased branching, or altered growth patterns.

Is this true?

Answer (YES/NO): NO